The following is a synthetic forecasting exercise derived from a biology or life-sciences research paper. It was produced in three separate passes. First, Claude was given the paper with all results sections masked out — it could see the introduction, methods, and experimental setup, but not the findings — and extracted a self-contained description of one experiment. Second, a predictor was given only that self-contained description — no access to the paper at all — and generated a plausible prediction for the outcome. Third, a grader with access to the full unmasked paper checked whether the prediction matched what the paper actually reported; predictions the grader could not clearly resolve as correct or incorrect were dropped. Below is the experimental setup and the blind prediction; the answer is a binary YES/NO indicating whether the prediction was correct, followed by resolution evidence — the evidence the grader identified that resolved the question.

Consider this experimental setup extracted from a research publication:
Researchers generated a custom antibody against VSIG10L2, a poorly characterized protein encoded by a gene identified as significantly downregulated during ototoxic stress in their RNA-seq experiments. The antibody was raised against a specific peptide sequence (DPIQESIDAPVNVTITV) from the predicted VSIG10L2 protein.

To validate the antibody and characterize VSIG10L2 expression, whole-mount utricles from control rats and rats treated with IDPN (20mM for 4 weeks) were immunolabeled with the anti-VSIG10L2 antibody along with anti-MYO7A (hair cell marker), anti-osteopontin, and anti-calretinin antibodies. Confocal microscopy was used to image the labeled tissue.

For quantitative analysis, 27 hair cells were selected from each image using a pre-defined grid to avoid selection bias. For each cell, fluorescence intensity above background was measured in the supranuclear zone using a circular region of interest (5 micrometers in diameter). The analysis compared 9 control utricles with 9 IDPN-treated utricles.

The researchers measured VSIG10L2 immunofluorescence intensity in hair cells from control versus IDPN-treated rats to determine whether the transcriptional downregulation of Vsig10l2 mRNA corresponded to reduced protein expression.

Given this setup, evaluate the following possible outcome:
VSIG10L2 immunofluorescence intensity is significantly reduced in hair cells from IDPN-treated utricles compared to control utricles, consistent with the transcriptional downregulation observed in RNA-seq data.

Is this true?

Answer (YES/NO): YES